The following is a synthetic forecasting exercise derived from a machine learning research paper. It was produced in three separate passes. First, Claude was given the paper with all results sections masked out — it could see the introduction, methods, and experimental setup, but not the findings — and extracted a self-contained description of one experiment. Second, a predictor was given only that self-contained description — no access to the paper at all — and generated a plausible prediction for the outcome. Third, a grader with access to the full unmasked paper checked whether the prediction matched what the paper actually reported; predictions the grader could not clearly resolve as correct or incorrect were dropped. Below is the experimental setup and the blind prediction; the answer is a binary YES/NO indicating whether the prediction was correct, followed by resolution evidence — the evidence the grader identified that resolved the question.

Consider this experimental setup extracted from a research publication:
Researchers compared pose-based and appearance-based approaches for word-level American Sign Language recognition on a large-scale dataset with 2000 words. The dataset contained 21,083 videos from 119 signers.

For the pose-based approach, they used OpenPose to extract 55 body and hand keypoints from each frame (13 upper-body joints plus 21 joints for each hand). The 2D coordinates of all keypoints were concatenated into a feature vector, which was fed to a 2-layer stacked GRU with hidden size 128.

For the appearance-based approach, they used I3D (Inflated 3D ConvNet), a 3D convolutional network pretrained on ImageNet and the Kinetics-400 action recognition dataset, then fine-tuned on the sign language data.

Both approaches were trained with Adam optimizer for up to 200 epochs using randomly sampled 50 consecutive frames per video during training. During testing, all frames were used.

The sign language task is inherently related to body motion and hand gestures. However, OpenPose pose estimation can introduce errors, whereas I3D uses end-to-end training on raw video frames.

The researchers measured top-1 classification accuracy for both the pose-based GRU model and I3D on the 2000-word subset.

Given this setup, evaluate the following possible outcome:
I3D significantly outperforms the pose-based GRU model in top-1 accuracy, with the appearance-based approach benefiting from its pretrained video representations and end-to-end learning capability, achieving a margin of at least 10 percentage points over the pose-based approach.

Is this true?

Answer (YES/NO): NO